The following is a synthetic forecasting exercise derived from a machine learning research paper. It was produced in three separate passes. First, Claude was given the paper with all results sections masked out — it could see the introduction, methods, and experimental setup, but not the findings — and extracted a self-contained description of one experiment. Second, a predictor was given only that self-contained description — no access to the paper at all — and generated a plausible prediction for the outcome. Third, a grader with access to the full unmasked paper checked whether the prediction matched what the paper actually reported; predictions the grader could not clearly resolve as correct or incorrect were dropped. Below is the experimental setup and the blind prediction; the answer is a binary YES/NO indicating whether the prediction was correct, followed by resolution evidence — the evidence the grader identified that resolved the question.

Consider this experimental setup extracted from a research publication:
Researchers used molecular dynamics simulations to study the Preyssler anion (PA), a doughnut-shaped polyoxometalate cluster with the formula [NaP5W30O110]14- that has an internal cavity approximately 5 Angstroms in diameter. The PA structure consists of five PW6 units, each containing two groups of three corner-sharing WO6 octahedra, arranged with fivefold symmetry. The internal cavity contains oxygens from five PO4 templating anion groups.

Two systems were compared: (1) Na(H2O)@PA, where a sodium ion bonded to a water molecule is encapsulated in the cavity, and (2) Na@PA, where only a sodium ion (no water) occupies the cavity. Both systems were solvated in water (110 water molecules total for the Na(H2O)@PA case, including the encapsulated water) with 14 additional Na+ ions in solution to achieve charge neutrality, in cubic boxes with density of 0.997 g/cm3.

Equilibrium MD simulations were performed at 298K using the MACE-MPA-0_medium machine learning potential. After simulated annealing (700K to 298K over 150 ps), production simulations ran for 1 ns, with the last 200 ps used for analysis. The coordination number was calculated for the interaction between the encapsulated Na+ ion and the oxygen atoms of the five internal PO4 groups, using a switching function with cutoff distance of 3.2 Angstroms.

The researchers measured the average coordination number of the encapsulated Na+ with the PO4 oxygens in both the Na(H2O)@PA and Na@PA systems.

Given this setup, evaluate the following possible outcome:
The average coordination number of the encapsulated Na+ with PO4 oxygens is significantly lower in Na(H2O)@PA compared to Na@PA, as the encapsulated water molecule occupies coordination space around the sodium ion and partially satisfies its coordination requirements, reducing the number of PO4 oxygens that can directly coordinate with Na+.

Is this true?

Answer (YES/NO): YES